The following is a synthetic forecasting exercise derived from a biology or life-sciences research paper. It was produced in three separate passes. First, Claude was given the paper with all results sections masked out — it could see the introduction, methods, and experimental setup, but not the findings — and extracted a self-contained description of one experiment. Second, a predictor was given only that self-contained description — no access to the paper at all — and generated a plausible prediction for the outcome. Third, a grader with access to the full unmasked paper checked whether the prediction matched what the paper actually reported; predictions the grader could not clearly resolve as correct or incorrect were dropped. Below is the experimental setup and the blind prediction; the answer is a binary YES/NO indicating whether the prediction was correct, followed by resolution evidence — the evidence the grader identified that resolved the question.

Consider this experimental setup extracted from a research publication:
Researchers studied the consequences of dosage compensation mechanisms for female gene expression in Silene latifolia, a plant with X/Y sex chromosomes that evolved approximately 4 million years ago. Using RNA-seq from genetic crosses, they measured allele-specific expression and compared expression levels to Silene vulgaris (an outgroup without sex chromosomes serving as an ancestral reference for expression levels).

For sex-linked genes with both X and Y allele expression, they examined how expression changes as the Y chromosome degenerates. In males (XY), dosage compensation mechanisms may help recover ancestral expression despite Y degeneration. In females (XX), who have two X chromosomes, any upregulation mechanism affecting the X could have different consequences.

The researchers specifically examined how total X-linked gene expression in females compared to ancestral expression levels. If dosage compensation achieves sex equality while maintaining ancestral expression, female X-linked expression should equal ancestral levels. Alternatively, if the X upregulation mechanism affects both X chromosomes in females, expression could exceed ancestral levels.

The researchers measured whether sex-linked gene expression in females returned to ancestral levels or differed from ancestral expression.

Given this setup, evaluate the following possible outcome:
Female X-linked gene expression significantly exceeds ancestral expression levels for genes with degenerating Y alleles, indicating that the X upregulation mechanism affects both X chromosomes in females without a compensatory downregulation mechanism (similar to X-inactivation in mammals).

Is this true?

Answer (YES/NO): NO